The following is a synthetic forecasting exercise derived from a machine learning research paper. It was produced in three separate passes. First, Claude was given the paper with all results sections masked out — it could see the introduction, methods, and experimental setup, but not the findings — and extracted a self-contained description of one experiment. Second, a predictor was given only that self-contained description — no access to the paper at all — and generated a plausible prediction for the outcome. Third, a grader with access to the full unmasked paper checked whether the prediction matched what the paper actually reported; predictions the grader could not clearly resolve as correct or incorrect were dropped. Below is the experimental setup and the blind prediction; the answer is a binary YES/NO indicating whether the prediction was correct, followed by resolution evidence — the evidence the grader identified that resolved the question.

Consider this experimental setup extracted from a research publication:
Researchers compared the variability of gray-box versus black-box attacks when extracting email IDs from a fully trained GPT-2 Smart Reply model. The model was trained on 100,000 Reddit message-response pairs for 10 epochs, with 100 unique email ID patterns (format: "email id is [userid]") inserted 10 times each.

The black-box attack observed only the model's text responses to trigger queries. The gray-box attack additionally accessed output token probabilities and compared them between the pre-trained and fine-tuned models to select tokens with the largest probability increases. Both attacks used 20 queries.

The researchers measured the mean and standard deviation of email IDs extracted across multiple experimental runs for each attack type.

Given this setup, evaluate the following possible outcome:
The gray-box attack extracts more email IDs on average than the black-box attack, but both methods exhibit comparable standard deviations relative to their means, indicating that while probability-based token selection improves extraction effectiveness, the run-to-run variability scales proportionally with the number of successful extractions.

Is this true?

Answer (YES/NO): NO